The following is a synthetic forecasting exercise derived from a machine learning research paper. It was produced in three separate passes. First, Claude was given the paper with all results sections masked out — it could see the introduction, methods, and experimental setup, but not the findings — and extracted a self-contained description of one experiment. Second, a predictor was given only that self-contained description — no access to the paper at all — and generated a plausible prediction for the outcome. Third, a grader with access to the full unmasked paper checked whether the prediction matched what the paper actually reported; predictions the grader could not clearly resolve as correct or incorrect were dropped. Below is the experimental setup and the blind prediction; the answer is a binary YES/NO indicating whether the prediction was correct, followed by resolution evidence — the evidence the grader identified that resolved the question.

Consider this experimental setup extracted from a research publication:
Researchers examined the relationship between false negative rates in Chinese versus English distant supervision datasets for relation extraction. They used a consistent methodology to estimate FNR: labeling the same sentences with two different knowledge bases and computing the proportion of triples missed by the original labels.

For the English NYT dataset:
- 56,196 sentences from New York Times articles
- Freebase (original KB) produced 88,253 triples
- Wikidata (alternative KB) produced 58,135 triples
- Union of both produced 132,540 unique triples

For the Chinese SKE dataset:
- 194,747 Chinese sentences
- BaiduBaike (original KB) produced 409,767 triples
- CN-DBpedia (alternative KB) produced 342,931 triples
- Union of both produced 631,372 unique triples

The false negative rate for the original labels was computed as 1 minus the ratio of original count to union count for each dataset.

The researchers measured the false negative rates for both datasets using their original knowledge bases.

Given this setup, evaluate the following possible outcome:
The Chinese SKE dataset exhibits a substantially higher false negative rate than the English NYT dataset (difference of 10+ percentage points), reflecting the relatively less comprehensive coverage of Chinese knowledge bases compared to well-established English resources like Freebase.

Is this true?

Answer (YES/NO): NO